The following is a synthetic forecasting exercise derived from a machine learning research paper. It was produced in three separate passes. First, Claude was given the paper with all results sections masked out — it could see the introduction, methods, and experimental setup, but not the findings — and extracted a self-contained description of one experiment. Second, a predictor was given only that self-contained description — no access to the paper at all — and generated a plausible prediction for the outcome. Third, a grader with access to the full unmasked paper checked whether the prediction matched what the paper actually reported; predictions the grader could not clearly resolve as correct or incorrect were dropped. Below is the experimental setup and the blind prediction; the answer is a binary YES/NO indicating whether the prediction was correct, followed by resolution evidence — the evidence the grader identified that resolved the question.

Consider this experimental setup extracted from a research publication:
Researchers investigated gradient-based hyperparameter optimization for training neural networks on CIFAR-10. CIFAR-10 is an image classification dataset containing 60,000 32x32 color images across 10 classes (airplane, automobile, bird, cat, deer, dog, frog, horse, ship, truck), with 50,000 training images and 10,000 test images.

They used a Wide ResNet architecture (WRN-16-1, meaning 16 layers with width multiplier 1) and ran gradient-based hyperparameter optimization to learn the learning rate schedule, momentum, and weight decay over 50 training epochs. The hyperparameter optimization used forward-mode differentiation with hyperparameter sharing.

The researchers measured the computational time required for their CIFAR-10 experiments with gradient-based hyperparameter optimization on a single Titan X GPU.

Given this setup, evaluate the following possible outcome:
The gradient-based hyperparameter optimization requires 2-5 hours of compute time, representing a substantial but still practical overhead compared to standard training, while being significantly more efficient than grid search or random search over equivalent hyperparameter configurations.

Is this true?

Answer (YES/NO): NO